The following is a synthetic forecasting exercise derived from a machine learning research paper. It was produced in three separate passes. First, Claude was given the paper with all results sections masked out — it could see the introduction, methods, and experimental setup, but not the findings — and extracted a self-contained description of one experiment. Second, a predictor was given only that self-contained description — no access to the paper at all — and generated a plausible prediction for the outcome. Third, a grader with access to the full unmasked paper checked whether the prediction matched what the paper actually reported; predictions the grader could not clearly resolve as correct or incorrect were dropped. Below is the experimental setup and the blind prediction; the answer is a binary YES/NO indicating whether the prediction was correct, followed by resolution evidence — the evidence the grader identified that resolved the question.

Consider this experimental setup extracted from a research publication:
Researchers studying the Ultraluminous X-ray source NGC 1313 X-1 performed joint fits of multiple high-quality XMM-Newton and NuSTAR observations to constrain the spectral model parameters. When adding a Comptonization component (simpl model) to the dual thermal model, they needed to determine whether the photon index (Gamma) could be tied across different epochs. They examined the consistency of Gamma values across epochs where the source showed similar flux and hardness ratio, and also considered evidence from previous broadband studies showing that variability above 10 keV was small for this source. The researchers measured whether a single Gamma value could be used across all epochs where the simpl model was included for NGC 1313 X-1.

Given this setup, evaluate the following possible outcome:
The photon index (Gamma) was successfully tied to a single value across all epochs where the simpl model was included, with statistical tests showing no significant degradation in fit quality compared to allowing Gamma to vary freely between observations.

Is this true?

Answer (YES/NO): YES